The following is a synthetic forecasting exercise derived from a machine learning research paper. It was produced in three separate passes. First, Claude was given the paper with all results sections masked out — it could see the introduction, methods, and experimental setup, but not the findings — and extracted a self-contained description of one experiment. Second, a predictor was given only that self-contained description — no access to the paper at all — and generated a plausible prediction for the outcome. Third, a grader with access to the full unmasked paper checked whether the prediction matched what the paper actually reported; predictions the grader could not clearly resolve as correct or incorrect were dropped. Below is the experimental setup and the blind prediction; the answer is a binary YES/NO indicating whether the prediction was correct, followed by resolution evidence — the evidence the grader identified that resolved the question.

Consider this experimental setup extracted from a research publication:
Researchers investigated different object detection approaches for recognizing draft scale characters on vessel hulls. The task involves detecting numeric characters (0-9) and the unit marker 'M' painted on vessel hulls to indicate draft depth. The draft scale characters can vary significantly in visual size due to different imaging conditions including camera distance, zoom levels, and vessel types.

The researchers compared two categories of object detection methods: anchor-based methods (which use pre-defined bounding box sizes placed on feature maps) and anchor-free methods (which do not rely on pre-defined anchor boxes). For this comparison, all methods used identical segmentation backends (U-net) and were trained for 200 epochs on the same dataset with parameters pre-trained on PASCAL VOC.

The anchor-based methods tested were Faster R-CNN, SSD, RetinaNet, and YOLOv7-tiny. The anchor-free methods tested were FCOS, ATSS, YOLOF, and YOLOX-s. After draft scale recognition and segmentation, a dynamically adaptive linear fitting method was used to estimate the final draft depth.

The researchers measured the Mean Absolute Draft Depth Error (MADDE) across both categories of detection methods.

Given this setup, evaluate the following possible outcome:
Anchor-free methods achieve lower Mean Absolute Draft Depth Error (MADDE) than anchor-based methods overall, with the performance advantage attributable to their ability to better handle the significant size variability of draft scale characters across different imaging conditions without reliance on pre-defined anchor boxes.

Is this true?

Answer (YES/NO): YES